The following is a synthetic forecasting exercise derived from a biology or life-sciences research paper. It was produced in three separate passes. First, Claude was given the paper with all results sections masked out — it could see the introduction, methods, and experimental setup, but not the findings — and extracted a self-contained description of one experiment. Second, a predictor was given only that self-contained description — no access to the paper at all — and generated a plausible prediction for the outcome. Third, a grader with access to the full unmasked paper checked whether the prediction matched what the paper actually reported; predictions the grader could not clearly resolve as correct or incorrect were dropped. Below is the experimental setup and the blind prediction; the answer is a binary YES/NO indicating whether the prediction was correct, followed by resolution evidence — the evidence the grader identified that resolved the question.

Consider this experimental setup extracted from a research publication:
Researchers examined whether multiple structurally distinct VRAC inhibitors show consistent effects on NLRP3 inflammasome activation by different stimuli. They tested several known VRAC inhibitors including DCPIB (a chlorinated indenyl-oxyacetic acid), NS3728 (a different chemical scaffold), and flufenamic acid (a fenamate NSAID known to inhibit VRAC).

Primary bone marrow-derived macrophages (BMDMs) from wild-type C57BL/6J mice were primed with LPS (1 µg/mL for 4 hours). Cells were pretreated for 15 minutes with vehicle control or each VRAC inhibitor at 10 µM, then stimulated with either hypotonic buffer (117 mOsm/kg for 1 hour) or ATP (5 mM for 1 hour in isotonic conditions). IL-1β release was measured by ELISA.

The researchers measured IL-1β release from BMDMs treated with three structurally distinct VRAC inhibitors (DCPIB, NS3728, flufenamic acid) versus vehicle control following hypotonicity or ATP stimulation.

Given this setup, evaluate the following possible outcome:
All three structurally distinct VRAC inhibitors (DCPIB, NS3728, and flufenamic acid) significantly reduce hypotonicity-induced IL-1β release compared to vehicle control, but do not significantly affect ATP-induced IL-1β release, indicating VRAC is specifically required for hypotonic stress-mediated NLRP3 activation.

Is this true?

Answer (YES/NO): NO